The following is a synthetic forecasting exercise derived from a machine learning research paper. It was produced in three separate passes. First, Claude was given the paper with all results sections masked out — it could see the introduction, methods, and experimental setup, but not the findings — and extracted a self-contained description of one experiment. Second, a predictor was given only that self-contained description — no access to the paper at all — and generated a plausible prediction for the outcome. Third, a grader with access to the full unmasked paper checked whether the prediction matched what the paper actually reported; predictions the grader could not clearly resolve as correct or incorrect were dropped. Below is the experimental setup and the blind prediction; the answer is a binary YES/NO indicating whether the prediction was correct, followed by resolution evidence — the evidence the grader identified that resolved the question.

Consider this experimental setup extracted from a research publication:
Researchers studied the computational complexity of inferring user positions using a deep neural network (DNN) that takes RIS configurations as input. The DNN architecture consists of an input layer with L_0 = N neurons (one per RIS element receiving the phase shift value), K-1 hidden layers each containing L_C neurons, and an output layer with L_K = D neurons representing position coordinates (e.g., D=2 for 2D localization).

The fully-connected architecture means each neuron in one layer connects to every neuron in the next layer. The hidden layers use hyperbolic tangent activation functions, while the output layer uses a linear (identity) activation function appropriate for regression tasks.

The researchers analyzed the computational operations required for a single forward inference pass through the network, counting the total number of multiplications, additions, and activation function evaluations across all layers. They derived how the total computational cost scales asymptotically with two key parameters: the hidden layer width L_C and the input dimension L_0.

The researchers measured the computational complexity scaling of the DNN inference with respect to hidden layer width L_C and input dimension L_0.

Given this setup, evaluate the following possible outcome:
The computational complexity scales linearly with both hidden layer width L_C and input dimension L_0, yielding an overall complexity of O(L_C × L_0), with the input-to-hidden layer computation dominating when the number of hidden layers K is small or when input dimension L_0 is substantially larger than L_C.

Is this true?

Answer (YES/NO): NO